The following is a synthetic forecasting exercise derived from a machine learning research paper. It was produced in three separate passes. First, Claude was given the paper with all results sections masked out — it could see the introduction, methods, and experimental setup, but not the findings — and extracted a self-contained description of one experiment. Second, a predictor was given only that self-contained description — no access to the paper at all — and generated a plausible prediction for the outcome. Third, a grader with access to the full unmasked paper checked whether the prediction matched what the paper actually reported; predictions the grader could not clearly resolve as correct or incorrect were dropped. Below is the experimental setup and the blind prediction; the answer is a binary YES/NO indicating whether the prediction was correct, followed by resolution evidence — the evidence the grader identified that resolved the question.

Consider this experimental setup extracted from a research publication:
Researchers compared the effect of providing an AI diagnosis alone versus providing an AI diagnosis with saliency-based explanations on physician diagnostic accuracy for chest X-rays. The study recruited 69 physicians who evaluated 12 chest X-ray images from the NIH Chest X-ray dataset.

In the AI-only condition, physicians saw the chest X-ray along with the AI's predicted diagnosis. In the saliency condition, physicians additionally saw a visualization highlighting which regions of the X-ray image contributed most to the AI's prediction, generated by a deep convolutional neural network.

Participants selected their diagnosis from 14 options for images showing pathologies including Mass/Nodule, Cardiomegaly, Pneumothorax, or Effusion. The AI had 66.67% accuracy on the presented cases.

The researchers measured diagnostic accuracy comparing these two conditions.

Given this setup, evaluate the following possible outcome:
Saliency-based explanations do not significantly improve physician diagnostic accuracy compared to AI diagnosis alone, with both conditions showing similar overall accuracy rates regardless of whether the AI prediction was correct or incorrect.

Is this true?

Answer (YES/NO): YES